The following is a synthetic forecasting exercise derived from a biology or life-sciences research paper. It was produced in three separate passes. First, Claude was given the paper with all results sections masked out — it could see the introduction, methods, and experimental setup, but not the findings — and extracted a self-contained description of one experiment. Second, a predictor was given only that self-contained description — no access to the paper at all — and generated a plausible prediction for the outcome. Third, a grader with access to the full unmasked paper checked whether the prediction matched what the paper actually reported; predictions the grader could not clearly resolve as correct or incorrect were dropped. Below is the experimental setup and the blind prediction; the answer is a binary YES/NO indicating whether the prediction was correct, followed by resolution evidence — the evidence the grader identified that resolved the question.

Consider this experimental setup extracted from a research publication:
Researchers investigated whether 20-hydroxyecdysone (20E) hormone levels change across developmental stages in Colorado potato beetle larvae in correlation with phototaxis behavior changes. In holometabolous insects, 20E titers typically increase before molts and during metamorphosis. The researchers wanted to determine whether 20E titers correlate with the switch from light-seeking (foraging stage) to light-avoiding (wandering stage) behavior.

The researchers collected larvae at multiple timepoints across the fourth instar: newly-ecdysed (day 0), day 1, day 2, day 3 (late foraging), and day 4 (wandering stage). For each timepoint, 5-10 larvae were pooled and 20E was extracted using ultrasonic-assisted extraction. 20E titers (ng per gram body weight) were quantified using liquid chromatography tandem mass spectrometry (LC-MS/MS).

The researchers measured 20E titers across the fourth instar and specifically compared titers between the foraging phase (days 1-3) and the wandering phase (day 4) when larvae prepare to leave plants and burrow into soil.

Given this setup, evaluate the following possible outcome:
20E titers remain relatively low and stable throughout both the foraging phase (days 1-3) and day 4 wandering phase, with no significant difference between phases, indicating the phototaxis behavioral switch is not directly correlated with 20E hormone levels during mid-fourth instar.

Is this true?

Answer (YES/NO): NO